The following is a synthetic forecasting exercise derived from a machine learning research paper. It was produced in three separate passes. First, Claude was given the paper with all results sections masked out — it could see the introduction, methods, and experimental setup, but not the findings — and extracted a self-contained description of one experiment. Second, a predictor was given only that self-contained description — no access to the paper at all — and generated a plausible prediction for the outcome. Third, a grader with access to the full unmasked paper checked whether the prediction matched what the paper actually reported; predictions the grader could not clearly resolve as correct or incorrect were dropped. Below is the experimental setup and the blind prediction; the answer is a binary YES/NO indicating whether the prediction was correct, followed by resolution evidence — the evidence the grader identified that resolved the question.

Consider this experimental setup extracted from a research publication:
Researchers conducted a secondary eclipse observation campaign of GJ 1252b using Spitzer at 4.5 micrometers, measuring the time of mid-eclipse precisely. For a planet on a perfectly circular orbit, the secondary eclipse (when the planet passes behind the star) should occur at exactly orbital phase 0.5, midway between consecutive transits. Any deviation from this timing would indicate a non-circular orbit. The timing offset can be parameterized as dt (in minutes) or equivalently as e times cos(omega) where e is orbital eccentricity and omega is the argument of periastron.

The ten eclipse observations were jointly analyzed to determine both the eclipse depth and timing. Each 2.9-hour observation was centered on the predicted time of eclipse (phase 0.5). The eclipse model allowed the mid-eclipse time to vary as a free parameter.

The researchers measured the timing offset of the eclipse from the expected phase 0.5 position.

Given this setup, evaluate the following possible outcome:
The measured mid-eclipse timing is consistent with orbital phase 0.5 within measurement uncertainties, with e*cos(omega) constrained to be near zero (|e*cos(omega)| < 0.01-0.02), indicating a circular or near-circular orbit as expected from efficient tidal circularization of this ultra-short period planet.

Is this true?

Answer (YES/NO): YES